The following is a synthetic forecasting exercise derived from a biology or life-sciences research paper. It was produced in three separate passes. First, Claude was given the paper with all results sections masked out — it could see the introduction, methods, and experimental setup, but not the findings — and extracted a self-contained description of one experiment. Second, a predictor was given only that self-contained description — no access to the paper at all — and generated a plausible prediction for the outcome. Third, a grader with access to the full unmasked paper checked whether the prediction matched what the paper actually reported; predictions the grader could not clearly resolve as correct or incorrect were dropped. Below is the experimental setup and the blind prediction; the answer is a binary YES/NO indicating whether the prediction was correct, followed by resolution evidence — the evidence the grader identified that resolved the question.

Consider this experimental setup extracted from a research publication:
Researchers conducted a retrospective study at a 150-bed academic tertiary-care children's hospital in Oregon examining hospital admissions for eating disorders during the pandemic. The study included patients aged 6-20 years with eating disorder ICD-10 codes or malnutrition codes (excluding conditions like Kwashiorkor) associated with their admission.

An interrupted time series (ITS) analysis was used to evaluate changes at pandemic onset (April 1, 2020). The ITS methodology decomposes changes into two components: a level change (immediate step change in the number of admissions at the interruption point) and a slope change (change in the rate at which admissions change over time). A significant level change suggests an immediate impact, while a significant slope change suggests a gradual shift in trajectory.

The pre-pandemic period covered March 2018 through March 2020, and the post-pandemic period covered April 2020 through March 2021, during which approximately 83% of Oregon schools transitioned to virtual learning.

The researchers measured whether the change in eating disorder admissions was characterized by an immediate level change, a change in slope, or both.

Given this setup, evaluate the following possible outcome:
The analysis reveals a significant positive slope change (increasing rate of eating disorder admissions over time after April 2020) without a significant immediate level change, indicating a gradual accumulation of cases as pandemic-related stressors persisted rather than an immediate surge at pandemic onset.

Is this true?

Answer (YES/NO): YES